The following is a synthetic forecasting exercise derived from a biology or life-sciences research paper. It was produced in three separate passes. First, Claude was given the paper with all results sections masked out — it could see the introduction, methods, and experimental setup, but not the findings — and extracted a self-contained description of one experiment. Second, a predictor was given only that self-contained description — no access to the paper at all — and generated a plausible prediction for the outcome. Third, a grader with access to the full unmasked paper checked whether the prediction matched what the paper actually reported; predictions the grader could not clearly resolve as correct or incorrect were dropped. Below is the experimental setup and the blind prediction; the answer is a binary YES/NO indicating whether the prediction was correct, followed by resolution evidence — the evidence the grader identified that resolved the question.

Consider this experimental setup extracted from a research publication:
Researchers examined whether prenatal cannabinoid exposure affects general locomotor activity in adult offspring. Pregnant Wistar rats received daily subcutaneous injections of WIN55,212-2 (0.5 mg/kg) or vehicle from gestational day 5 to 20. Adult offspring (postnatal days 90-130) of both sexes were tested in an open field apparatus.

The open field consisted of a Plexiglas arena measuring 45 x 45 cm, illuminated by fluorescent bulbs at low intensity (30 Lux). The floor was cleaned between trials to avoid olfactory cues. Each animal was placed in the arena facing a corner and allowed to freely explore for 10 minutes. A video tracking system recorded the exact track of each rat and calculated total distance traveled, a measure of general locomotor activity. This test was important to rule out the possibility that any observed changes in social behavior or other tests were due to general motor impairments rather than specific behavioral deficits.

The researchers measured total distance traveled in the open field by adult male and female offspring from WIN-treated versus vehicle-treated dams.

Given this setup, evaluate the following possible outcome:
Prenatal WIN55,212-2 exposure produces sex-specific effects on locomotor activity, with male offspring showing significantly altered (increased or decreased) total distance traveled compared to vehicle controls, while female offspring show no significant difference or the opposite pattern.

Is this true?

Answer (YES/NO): NO